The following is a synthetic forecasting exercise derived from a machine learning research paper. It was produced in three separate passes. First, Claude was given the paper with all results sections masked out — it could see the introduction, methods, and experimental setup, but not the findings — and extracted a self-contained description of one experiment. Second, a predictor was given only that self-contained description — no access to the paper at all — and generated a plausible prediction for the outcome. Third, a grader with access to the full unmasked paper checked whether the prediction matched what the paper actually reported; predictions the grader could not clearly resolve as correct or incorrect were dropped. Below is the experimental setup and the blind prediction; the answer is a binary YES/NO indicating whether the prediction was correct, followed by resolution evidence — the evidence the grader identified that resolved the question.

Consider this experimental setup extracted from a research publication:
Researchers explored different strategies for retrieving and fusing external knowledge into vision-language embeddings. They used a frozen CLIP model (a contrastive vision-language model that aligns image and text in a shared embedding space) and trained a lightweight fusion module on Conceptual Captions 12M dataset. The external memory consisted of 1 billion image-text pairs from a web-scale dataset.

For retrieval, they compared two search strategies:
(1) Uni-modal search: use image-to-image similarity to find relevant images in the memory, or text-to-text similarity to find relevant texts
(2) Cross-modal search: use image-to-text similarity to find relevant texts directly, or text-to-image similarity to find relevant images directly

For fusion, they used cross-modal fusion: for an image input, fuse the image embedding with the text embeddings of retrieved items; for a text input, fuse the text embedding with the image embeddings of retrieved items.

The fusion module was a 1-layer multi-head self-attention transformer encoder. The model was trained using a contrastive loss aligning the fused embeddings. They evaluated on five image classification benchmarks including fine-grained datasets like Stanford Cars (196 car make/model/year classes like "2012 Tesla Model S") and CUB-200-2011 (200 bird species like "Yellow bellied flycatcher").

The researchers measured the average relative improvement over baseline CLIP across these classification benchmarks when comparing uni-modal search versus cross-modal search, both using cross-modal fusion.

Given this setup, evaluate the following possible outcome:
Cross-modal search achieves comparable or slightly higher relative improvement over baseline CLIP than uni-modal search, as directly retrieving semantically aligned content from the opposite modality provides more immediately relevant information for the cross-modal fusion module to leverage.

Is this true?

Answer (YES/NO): NO